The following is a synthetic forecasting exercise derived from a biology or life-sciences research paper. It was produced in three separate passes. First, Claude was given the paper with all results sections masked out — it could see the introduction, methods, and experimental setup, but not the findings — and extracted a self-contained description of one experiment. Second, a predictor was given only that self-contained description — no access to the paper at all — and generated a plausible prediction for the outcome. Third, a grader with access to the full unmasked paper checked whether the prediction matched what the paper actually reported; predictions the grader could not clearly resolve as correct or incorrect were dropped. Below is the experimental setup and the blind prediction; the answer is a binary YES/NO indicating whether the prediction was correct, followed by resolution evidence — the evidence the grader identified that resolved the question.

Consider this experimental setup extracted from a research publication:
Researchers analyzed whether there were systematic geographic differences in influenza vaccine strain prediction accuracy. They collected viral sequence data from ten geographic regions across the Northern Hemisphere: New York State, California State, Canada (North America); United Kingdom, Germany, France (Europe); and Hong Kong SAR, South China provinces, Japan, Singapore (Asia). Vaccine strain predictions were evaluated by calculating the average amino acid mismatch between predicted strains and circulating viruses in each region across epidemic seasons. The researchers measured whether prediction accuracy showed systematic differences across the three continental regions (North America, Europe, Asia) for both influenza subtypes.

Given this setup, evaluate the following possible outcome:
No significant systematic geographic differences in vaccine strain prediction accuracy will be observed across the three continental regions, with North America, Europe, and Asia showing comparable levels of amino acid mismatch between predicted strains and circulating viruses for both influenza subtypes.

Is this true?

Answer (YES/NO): YES